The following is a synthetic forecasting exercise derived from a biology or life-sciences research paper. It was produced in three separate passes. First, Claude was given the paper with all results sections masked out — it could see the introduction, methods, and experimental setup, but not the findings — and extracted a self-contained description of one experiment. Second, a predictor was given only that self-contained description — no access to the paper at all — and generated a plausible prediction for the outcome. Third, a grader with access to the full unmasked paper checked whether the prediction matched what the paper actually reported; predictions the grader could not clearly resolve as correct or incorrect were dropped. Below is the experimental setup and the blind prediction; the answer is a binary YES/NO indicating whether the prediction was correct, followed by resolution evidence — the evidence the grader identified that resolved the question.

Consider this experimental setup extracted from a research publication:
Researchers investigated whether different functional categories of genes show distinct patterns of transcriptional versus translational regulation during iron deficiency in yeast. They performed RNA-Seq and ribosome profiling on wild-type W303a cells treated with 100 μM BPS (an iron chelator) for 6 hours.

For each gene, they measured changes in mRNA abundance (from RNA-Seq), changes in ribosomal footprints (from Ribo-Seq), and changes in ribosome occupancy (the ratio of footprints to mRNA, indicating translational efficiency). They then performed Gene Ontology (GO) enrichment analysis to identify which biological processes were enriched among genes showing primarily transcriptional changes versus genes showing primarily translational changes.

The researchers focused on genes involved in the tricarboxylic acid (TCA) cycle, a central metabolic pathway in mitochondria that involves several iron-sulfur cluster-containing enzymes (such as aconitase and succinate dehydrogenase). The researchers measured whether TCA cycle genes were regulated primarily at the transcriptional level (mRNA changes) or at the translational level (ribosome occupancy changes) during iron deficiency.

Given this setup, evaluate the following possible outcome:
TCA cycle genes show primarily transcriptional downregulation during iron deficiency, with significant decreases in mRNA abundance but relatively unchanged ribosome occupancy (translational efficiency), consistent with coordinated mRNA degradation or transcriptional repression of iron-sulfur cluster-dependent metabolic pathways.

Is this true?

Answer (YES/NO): YES